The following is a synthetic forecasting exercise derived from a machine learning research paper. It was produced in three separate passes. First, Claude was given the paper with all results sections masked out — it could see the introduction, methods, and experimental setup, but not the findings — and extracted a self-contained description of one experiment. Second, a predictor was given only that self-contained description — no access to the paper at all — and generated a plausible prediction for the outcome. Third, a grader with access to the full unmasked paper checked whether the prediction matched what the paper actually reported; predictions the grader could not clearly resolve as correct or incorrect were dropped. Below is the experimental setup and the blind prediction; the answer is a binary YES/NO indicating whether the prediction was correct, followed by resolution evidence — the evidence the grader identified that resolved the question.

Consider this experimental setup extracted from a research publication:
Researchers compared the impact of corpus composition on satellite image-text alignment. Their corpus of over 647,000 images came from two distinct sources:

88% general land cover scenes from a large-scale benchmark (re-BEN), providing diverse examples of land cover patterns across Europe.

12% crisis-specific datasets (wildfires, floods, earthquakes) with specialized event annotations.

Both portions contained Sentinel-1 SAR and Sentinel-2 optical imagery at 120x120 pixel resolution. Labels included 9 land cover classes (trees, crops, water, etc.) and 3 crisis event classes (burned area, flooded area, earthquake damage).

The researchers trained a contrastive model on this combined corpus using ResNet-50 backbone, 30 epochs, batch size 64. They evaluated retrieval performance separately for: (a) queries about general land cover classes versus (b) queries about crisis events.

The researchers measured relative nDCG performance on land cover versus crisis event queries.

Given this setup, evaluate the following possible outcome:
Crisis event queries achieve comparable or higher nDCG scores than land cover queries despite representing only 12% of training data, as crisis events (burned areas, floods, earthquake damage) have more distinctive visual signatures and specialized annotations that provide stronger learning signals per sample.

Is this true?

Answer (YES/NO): NO